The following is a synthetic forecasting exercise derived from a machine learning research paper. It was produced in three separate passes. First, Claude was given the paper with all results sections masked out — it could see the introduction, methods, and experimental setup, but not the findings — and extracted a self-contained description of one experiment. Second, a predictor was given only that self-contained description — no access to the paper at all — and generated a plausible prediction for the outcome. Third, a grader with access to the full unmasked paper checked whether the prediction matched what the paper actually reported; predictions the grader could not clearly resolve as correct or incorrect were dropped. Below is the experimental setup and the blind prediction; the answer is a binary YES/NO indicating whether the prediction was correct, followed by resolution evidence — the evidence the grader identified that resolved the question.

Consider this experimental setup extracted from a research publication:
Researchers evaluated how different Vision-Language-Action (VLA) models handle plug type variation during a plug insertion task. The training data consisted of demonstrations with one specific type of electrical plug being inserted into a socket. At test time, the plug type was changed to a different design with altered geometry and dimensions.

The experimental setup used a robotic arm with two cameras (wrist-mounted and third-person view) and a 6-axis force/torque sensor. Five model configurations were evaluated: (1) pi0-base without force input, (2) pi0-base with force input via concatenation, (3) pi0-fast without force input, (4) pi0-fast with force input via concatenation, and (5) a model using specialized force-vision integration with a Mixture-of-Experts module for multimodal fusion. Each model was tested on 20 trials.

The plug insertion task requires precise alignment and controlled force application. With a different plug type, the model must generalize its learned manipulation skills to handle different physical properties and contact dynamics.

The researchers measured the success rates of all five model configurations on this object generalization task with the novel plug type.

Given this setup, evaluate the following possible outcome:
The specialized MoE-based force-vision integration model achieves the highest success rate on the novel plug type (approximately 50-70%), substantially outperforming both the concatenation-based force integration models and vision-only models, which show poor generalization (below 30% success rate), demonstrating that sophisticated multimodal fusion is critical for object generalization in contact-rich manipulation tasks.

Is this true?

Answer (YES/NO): NO